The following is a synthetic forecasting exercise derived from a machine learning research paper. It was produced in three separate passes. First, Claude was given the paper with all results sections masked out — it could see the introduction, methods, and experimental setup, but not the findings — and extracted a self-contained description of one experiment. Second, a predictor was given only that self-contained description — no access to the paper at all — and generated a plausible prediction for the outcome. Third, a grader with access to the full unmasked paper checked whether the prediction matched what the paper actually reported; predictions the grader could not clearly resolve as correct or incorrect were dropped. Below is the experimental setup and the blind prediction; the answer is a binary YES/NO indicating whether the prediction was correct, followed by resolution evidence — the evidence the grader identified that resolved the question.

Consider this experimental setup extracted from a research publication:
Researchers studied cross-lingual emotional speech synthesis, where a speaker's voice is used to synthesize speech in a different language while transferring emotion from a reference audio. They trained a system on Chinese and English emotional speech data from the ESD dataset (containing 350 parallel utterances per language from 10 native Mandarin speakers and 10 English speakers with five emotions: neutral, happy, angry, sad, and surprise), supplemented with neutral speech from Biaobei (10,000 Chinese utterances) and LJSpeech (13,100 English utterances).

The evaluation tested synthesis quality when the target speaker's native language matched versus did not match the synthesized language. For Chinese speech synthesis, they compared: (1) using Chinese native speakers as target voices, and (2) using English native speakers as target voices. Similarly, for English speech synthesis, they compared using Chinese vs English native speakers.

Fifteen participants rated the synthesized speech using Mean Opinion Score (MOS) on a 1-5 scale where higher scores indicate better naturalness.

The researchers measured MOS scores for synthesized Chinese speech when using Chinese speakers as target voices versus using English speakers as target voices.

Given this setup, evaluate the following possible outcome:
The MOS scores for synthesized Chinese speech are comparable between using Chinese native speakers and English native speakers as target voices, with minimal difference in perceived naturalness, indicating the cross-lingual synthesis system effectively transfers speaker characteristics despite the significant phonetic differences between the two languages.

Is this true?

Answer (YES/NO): NO